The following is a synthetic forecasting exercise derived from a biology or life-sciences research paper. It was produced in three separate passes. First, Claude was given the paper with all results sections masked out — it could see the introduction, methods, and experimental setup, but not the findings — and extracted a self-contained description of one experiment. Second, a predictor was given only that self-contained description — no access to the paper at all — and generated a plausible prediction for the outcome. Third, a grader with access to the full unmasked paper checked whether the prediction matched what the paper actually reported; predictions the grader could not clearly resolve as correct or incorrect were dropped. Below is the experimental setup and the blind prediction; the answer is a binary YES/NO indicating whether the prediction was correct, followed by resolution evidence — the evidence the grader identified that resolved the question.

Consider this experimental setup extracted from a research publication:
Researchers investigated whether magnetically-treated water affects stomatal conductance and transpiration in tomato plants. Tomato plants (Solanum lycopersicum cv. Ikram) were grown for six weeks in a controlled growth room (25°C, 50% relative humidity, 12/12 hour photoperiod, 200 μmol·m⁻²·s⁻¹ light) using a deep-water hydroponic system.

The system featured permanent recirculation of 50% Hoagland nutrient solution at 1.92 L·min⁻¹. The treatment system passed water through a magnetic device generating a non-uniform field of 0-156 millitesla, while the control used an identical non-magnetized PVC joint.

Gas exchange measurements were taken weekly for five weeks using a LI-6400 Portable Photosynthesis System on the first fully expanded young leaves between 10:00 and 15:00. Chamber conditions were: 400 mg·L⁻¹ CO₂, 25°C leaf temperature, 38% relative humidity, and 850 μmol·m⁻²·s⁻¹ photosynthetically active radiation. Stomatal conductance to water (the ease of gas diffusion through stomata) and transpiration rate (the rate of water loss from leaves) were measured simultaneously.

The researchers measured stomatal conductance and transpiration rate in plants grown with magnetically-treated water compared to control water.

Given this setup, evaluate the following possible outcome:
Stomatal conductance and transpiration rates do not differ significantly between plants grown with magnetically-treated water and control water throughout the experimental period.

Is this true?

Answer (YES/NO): NO